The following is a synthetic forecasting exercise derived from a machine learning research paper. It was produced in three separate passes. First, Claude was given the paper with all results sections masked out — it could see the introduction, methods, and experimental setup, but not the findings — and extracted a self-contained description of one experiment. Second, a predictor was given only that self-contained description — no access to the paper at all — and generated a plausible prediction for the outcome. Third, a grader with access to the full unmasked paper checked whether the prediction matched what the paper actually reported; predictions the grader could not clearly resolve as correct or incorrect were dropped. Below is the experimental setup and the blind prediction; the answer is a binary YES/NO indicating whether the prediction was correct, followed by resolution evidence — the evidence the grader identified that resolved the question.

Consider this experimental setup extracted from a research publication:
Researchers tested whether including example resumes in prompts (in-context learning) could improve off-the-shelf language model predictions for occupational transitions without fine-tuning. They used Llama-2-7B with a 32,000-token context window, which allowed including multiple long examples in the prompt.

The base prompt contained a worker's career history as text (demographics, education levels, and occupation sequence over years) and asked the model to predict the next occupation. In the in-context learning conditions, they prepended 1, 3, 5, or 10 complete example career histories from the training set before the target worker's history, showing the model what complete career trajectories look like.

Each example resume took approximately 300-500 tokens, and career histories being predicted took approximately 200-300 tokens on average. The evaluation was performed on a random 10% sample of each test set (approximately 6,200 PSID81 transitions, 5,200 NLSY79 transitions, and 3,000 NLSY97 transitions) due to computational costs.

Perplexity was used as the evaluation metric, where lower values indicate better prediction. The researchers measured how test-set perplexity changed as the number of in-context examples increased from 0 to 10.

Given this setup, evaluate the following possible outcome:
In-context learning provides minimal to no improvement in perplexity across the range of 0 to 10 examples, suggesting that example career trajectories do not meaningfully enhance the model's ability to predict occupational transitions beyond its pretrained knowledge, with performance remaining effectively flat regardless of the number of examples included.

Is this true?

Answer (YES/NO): NO